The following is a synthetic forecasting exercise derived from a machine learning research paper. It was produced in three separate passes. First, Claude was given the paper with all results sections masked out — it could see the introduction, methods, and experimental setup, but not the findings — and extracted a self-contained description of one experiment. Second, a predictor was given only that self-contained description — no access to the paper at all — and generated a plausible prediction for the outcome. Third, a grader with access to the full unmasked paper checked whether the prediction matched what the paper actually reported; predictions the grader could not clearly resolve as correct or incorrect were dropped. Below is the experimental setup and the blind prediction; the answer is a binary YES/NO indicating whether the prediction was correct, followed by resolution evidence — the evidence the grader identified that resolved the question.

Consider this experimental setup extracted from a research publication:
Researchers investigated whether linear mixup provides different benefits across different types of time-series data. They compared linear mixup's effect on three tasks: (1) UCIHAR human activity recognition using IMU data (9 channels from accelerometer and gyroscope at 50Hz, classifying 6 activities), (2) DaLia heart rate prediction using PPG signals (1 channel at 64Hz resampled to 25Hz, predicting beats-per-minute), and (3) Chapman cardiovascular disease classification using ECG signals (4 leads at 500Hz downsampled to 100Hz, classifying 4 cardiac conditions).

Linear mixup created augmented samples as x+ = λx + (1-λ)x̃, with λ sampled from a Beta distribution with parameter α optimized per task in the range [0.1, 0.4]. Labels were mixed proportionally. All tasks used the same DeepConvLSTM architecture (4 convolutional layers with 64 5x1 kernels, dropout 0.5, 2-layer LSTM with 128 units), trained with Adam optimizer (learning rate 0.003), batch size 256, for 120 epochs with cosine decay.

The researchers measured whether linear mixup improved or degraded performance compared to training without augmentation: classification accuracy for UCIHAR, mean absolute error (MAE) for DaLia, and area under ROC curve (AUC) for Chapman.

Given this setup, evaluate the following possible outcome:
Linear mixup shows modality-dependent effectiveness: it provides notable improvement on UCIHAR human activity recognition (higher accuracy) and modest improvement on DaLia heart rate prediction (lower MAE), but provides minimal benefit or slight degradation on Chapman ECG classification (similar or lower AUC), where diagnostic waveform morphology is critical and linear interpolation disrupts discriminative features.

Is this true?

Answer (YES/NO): NO